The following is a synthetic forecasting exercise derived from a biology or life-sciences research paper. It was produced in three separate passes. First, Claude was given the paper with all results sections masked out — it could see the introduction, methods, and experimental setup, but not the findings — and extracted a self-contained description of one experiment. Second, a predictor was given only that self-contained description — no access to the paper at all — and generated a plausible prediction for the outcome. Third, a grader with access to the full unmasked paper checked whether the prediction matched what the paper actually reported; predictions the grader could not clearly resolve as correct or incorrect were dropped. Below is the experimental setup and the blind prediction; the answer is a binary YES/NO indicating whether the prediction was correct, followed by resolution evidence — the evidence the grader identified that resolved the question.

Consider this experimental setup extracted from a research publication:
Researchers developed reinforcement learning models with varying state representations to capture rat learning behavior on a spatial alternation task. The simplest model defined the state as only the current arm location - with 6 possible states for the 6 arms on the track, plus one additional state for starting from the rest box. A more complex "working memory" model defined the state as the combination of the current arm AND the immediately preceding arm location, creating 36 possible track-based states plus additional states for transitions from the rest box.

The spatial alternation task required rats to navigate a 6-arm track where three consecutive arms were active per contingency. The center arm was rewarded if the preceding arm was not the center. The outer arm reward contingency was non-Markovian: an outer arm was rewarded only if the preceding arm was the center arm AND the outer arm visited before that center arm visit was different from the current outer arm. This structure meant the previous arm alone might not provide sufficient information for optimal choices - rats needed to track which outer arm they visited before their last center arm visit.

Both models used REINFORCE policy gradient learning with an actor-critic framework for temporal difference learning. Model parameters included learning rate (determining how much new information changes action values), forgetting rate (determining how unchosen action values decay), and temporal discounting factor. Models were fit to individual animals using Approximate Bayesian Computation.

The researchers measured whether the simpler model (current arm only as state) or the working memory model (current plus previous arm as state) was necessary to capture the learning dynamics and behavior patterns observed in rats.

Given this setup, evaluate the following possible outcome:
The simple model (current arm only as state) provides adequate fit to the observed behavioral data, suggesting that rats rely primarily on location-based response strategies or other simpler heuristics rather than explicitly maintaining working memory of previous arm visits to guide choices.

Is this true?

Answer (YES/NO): NO